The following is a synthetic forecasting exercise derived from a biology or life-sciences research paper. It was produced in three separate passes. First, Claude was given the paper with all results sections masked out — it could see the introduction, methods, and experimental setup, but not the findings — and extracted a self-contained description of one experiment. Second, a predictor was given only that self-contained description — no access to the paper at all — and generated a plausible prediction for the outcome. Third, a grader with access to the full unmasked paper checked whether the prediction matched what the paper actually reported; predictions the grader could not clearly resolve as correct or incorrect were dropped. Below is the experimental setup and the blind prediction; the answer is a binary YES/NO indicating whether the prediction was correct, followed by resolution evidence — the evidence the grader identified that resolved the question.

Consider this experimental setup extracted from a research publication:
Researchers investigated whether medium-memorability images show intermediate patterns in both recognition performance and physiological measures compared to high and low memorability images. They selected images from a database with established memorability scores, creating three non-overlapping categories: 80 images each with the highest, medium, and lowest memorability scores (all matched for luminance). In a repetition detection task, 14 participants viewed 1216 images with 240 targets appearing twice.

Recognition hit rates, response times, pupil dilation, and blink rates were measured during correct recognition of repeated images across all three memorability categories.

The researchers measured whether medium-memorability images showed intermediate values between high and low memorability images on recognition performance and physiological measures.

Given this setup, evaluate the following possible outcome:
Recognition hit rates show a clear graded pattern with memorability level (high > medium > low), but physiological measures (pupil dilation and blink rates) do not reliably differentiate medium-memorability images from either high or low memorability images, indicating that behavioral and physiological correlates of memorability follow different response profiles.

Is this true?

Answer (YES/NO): NO